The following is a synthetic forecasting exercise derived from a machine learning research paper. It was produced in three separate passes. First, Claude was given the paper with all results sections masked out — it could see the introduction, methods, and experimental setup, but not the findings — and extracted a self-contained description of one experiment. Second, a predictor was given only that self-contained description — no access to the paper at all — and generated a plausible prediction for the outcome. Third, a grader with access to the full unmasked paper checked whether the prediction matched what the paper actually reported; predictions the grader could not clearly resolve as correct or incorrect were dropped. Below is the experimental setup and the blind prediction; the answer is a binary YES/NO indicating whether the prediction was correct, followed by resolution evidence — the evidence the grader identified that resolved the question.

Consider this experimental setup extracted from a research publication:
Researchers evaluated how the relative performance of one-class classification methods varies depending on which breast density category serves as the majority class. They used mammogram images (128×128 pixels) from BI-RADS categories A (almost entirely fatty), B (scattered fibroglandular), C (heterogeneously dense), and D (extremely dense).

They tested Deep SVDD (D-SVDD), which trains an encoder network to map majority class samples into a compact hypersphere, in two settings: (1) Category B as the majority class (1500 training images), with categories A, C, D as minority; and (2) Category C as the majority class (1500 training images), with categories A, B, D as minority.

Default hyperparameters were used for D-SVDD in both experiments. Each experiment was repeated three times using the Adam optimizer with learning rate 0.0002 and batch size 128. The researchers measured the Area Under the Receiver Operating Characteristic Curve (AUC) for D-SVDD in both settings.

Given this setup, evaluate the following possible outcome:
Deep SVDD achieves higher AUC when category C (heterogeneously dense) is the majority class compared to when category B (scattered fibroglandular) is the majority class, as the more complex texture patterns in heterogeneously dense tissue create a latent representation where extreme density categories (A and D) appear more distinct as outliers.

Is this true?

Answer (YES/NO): NO